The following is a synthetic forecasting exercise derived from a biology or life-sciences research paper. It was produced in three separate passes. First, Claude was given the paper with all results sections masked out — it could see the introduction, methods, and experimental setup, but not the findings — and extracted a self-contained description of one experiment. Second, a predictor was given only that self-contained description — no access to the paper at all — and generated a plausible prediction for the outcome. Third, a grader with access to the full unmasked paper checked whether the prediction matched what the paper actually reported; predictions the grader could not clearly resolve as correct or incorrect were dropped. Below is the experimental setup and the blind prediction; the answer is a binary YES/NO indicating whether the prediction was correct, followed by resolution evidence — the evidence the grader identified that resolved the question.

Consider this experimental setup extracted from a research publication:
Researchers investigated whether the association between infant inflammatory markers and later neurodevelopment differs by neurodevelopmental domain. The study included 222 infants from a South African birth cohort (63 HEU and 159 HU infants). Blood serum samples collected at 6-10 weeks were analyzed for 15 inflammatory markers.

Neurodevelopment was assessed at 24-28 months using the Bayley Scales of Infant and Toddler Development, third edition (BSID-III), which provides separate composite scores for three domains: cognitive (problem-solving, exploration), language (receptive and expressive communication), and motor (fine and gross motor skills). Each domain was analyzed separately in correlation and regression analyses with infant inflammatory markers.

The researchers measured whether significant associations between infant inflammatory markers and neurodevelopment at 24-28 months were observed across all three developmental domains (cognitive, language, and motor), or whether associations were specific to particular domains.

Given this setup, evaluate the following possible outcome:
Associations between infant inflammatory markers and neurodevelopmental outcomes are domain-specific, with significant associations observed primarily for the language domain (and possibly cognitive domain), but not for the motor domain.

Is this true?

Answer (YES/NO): NO